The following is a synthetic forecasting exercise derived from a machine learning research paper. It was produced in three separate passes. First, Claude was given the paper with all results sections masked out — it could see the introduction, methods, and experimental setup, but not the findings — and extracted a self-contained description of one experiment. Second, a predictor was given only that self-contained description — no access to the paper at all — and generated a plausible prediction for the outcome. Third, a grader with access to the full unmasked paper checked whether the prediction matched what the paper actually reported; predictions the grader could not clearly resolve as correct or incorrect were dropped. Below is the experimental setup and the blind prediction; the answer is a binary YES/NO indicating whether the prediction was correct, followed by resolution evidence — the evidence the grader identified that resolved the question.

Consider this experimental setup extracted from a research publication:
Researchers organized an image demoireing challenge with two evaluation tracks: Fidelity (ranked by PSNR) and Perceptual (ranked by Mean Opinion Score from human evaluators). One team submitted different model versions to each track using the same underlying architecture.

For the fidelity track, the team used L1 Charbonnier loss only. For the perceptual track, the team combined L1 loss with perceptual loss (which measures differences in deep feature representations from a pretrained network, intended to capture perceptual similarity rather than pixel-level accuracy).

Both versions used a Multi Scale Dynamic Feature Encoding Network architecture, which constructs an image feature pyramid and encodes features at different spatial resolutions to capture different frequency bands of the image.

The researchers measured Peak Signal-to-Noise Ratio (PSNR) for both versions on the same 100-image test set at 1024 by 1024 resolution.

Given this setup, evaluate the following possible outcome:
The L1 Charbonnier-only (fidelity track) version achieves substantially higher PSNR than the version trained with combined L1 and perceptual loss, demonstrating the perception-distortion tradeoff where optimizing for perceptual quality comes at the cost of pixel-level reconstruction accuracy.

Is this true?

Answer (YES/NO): YES